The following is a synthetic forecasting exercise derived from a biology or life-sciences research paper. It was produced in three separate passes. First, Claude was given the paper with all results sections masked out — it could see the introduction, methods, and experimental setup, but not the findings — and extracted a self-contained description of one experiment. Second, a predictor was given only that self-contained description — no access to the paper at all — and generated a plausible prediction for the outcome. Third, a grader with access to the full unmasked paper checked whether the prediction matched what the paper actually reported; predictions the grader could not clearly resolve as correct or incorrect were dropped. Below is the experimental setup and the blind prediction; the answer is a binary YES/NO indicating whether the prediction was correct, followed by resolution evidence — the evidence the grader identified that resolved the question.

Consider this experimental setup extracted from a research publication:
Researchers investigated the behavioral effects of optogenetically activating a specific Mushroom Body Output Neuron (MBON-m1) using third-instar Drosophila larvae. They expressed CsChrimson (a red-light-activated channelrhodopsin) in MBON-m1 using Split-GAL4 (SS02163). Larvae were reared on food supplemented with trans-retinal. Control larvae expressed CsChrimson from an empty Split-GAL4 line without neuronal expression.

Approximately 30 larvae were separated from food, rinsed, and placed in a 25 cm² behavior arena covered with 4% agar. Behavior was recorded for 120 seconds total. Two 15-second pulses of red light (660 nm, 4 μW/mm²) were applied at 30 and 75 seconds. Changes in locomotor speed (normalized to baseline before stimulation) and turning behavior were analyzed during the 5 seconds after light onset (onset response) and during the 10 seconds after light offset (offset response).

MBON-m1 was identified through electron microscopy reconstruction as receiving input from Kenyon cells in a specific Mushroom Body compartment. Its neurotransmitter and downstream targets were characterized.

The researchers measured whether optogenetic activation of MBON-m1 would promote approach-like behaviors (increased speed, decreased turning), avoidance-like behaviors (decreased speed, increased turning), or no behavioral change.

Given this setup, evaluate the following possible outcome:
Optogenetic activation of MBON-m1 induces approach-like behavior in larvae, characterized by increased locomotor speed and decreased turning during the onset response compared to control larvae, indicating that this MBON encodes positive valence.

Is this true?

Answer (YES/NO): NO